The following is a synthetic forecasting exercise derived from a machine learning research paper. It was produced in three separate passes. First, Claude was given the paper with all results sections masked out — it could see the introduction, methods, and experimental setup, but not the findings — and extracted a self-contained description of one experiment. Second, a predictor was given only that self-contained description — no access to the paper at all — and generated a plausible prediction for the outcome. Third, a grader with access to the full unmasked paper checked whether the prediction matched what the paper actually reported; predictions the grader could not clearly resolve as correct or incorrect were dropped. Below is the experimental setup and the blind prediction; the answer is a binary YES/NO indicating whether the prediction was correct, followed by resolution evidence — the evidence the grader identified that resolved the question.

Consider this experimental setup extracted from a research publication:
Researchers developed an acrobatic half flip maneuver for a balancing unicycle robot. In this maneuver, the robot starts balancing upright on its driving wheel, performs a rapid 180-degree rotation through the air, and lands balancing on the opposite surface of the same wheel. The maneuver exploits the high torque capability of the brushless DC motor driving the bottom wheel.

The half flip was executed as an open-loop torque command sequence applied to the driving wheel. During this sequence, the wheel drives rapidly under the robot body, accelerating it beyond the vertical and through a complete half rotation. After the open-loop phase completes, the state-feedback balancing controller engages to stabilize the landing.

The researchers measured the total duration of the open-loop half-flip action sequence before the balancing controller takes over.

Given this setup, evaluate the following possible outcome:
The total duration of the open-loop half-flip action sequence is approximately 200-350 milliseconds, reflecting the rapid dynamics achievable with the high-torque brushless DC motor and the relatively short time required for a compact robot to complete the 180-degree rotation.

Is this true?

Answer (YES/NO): NO